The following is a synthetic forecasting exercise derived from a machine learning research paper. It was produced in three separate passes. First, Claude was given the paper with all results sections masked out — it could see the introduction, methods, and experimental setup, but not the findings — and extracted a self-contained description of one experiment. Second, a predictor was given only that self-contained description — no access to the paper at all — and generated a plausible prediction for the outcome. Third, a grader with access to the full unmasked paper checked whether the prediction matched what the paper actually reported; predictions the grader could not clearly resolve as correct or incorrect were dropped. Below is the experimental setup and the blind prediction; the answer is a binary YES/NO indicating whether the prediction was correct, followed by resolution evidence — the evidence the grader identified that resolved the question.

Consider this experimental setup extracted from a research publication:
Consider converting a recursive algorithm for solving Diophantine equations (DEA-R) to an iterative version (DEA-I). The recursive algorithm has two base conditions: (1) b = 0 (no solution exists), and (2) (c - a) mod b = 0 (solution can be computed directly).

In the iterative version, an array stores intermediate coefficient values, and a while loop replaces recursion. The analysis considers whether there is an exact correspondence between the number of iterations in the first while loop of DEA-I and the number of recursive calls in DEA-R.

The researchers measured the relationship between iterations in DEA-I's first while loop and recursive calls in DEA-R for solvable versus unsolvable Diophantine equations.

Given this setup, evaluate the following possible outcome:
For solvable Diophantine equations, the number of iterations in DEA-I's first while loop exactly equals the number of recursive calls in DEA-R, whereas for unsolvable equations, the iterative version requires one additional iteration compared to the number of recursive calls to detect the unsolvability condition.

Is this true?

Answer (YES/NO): NO